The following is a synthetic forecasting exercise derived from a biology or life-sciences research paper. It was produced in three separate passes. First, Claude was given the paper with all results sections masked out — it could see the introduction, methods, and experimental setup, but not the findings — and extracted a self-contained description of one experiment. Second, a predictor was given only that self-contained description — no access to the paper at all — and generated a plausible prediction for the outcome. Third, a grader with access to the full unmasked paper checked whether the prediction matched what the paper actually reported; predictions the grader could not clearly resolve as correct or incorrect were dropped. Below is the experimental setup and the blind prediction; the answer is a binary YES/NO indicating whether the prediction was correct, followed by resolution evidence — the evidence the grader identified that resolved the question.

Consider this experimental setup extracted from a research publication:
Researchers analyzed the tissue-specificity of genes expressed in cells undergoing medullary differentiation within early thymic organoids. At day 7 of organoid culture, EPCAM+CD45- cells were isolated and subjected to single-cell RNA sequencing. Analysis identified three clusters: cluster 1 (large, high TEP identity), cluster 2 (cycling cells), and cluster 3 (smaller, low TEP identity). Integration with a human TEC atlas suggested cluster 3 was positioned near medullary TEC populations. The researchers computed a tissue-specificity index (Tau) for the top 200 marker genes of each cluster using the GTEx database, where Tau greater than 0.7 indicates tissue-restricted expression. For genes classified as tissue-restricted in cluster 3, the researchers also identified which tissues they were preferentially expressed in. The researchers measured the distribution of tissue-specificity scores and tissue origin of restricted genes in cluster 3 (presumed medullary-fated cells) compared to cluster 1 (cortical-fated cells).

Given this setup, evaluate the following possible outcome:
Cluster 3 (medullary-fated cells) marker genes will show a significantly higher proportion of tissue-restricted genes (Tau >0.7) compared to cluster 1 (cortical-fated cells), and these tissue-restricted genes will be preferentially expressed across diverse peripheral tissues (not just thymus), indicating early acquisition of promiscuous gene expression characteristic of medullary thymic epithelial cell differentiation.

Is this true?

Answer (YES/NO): NO